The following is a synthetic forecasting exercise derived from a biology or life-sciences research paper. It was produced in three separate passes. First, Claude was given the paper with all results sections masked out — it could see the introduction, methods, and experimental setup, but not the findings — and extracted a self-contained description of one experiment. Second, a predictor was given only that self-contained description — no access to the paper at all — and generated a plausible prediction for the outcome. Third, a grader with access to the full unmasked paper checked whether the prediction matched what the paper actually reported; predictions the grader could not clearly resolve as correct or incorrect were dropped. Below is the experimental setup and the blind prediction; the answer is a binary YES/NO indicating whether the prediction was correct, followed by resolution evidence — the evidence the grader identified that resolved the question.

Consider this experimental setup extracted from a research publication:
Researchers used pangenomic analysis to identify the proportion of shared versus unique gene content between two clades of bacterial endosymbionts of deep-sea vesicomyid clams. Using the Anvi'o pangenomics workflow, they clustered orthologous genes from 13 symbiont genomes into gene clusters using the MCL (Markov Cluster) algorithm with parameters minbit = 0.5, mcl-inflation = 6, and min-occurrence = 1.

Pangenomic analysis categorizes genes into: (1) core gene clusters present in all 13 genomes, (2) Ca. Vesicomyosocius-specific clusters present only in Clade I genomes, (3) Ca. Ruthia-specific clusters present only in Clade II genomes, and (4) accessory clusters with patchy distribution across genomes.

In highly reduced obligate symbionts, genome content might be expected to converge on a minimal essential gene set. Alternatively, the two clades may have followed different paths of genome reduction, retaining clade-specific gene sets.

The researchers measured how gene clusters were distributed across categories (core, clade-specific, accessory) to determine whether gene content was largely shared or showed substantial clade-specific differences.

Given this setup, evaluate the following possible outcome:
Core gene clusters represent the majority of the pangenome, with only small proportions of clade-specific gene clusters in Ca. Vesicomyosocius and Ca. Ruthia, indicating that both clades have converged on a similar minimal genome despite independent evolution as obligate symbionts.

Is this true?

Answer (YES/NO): NO